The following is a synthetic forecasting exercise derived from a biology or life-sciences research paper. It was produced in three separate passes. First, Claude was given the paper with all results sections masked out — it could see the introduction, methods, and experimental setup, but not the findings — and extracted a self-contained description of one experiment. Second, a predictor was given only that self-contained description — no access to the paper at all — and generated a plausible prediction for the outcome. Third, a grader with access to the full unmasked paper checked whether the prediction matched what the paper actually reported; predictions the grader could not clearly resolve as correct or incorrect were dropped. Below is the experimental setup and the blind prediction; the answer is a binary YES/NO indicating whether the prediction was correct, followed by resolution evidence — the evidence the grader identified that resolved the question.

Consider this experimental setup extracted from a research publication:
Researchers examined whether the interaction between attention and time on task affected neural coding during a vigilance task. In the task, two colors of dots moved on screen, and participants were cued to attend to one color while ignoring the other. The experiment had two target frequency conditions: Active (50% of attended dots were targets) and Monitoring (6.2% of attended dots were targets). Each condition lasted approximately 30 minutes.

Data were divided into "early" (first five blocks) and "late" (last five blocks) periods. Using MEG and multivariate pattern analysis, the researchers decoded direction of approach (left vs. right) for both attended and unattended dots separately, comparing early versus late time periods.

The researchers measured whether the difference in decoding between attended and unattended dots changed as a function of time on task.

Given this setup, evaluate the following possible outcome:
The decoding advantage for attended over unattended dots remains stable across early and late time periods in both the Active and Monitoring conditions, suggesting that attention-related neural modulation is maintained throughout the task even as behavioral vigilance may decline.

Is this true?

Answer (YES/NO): YES